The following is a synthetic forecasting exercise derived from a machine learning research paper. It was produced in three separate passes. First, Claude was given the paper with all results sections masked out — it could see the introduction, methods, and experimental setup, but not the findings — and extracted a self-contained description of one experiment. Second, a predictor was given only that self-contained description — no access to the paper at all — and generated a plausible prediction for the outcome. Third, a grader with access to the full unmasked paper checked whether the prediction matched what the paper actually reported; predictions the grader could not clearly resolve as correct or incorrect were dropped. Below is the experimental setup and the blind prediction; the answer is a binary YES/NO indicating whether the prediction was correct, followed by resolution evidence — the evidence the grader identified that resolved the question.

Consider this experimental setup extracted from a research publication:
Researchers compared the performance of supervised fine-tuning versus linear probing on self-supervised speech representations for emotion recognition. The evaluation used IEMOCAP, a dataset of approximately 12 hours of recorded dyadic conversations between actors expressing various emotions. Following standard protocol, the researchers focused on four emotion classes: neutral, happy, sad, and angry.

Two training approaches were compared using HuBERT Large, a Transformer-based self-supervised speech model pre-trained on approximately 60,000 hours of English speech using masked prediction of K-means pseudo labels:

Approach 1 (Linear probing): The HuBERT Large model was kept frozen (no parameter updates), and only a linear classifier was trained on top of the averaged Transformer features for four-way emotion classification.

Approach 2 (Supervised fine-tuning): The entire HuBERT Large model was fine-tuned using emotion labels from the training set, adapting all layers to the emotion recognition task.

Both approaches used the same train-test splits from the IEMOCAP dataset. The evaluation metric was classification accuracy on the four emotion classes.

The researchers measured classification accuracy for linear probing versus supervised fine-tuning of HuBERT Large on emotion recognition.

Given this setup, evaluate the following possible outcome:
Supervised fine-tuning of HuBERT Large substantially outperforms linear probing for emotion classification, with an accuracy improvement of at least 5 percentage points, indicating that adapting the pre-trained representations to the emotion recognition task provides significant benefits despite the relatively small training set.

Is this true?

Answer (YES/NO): YES